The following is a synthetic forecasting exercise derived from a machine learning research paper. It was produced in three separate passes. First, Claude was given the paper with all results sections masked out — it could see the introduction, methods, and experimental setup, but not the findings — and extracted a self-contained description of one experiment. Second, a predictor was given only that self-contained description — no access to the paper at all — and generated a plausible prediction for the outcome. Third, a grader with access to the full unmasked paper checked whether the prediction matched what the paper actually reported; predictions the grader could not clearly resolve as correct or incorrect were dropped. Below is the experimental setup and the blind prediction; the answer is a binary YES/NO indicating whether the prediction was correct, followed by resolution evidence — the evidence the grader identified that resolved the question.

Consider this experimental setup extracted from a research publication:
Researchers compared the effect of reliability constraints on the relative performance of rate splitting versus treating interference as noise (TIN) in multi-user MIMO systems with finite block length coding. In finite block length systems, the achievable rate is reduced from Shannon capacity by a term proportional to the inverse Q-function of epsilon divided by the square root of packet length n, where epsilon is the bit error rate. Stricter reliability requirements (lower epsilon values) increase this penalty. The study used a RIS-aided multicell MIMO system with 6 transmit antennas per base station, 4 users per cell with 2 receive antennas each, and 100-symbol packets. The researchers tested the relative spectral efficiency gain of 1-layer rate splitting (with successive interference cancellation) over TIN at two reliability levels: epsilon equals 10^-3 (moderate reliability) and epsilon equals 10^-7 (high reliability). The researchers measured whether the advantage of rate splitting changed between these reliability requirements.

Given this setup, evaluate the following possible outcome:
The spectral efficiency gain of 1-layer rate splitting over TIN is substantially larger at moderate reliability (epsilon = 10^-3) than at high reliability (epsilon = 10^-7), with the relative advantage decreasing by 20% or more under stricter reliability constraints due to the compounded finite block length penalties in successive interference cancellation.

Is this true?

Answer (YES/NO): NO